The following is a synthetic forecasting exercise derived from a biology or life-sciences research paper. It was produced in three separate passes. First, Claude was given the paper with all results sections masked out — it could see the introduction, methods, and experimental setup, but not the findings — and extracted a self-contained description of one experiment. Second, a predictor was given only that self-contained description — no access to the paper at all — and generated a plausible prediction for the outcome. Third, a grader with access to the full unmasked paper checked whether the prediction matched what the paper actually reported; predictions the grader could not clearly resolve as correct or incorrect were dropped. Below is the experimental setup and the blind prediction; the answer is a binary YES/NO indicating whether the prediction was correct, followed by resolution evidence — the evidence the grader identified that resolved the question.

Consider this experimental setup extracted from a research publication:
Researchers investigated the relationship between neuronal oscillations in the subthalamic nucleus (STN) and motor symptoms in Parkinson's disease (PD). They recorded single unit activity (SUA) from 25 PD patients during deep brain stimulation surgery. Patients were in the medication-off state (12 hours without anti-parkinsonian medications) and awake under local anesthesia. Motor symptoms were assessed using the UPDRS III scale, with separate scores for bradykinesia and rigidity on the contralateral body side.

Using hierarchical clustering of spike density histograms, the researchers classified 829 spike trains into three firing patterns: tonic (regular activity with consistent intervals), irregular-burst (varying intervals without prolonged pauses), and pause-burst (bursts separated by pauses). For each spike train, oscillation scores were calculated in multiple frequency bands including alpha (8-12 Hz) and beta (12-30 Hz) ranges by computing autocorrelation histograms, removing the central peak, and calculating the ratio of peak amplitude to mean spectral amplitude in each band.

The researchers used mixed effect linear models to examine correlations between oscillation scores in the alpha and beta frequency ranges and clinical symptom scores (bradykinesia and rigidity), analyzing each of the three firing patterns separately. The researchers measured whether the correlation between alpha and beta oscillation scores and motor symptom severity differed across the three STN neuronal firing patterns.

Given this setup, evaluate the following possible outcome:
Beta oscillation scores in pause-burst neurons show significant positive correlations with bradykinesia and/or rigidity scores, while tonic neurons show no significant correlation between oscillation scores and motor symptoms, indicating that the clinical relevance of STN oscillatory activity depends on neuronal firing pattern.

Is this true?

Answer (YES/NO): YES